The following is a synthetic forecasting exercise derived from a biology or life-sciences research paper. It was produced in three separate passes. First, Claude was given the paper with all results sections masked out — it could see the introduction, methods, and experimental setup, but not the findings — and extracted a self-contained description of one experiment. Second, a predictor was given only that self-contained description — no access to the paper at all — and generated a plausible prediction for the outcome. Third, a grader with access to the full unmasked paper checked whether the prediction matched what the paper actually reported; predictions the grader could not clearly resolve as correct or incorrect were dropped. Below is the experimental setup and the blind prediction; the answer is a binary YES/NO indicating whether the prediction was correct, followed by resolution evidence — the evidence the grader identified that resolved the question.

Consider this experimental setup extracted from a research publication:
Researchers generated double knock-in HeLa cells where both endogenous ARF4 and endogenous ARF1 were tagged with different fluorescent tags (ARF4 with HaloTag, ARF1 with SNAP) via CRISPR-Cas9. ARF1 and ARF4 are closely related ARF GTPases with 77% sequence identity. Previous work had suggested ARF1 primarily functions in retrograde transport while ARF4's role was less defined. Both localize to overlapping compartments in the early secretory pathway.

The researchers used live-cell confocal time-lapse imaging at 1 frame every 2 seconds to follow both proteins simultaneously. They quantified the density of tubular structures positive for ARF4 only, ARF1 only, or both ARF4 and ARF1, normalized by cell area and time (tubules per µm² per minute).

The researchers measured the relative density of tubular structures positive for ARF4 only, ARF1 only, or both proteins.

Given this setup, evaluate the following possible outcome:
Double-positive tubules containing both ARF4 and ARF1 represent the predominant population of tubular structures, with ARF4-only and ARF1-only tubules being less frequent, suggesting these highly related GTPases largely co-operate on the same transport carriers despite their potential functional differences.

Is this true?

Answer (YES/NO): NO